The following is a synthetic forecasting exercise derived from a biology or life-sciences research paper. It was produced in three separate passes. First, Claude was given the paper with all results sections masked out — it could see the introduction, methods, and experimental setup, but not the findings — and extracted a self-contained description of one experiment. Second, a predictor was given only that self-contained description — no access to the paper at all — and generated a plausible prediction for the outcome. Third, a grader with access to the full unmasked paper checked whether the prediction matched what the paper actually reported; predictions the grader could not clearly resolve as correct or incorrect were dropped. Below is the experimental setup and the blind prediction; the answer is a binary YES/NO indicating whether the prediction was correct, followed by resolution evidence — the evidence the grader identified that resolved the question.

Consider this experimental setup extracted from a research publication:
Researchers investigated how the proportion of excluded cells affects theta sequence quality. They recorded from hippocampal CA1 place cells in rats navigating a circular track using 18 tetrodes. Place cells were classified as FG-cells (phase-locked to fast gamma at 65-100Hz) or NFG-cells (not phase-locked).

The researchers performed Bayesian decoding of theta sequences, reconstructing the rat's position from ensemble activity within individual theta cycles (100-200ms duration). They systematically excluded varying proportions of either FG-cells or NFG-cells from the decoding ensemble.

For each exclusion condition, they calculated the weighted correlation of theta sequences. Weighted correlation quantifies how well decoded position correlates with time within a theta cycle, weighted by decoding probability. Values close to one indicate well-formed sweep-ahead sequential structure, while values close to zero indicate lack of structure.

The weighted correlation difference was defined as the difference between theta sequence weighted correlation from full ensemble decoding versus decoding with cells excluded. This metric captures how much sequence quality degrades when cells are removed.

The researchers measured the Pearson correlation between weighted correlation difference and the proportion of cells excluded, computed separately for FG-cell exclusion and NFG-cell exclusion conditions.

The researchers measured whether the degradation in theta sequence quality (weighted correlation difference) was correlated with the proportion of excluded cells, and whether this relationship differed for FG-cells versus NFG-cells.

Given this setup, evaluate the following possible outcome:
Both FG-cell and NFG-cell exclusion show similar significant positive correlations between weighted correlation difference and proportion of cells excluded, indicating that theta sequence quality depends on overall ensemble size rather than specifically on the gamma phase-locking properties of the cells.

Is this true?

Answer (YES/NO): NO